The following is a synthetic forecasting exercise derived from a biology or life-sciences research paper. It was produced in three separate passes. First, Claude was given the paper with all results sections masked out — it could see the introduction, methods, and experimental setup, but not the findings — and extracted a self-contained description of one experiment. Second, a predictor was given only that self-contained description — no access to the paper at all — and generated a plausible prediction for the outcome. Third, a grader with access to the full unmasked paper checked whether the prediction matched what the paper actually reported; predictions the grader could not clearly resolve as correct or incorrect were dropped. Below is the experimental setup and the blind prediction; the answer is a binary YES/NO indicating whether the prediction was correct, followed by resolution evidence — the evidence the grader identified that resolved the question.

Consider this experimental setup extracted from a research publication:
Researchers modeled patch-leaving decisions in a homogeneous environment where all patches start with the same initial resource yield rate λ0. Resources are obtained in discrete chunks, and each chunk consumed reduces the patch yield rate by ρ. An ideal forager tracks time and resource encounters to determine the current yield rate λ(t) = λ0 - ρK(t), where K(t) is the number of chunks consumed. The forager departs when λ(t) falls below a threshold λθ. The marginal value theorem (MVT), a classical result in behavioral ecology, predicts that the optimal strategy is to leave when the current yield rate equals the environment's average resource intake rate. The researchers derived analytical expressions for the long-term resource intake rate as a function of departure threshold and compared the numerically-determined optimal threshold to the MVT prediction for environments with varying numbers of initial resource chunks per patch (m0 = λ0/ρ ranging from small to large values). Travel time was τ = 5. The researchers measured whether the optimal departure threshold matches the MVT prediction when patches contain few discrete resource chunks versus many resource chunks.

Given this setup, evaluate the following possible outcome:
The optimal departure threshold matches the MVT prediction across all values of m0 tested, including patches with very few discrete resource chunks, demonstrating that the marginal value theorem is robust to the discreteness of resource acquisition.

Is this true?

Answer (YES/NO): NO